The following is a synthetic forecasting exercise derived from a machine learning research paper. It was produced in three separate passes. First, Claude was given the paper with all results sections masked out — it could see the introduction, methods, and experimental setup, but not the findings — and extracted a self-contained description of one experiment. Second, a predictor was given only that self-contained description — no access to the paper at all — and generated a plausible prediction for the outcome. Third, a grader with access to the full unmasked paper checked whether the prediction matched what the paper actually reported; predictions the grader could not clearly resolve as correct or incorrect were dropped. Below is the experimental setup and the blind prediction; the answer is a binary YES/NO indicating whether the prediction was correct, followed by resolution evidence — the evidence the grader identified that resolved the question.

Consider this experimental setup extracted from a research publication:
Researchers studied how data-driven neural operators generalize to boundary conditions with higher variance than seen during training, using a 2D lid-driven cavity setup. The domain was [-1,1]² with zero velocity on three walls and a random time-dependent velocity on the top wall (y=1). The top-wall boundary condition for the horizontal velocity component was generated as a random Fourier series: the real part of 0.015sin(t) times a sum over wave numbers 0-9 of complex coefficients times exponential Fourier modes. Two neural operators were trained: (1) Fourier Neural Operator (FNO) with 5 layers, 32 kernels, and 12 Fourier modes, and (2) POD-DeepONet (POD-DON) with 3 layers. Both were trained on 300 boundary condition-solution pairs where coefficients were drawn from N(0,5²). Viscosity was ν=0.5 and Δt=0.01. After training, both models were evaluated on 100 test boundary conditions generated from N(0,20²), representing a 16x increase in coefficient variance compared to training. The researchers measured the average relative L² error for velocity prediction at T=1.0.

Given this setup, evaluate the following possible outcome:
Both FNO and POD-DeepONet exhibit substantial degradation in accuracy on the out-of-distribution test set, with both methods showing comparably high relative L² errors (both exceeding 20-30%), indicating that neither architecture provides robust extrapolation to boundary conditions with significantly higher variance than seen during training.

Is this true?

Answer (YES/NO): NO